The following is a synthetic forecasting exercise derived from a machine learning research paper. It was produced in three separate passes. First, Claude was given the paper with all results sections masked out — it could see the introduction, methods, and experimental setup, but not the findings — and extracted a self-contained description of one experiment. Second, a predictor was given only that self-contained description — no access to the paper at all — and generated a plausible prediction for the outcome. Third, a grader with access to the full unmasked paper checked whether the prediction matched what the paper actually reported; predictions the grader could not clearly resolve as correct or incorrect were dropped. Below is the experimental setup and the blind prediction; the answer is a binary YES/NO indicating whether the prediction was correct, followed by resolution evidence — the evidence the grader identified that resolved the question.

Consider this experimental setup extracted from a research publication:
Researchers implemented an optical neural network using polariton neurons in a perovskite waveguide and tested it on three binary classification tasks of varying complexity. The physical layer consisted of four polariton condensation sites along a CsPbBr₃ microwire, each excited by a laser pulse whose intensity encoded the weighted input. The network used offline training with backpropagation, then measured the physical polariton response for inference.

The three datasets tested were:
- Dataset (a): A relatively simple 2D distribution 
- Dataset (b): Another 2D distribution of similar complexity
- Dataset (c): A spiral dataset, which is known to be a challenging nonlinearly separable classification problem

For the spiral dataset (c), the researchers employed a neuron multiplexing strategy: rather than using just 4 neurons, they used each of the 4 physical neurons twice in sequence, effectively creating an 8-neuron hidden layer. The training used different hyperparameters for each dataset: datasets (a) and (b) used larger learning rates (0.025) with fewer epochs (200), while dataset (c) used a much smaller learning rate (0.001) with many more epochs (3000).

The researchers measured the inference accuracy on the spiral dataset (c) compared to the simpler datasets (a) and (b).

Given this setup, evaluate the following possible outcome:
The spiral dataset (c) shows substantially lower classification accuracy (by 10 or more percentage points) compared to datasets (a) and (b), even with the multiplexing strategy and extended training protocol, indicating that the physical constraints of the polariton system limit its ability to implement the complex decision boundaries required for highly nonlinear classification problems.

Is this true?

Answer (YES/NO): NO